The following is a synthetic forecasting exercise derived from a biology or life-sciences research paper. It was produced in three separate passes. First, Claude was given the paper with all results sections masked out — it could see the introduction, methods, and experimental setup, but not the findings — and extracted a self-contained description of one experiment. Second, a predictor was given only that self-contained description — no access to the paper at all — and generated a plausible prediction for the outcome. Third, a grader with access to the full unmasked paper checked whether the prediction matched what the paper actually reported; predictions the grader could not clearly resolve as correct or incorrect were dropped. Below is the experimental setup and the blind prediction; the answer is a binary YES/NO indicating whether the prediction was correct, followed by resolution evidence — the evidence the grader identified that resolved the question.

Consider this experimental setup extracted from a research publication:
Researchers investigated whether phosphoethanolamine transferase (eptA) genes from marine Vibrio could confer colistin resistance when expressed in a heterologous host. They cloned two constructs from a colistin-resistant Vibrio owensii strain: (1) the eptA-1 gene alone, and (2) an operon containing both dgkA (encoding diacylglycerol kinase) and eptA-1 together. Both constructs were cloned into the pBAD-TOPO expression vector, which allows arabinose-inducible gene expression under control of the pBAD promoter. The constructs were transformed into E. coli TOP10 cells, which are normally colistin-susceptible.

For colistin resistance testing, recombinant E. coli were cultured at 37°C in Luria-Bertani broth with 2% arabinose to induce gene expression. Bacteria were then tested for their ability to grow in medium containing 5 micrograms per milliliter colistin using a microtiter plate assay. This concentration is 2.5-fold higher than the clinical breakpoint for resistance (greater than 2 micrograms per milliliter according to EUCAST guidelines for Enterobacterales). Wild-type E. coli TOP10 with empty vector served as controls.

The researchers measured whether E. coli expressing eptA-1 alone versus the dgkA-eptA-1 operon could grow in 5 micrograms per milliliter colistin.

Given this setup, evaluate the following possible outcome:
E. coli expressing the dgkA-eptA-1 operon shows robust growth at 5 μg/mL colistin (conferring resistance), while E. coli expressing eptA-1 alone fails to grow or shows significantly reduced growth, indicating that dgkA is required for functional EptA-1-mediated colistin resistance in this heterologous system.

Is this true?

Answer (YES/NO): YES